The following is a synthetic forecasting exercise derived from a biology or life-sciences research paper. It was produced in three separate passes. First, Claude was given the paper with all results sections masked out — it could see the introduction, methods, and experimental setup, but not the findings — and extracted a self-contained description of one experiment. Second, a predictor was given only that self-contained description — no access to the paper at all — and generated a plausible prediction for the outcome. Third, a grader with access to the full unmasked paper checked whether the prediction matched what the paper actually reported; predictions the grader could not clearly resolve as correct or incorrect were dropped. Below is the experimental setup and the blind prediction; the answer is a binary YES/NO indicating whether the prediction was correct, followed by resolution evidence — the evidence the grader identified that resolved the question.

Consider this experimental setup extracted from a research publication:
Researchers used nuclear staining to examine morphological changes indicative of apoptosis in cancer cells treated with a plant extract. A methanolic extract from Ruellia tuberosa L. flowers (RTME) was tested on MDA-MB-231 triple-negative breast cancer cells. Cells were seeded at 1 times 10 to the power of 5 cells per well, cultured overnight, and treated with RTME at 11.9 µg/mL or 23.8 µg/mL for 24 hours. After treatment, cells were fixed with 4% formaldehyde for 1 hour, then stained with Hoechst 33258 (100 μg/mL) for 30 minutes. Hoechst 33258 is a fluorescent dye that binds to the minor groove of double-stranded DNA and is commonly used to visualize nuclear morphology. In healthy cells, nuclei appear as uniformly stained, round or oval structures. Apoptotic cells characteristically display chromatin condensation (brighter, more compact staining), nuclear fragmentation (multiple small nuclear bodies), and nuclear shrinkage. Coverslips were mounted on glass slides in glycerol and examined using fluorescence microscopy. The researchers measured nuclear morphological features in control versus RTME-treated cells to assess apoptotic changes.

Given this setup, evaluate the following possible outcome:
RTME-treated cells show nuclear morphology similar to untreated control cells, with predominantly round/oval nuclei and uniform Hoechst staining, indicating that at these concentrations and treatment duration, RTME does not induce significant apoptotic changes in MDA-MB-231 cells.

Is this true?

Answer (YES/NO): NO